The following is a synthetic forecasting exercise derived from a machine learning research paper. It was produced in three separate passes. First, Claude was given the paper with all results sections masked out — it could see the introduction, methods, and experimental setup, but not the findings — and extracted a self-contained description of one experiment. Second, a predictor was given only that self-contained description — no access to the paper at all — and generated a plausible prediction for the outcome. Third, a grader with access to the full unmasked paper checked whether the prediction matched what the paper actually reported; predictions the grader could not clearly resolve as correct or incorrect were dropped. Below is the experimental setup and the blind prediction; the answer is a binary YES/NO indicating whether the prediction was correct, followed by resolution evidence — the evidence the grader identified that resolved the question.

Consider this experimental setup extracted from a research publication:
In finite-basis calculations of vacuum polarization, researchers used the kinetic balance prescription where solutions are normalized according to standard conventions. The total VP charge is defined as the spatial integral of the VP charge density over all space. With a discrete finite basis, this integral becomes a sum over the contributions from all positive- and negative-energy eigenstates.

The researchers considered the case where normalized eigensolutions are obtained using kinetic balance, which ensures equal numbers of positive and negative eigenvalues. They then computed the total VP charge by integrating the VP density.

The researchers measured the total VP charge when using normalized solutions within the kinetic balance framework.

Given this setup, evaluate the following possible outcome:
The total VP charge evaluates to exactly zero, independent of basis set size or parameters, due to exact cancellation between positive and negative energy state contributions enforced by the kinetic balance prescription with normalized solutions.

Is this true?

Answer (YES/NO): YES